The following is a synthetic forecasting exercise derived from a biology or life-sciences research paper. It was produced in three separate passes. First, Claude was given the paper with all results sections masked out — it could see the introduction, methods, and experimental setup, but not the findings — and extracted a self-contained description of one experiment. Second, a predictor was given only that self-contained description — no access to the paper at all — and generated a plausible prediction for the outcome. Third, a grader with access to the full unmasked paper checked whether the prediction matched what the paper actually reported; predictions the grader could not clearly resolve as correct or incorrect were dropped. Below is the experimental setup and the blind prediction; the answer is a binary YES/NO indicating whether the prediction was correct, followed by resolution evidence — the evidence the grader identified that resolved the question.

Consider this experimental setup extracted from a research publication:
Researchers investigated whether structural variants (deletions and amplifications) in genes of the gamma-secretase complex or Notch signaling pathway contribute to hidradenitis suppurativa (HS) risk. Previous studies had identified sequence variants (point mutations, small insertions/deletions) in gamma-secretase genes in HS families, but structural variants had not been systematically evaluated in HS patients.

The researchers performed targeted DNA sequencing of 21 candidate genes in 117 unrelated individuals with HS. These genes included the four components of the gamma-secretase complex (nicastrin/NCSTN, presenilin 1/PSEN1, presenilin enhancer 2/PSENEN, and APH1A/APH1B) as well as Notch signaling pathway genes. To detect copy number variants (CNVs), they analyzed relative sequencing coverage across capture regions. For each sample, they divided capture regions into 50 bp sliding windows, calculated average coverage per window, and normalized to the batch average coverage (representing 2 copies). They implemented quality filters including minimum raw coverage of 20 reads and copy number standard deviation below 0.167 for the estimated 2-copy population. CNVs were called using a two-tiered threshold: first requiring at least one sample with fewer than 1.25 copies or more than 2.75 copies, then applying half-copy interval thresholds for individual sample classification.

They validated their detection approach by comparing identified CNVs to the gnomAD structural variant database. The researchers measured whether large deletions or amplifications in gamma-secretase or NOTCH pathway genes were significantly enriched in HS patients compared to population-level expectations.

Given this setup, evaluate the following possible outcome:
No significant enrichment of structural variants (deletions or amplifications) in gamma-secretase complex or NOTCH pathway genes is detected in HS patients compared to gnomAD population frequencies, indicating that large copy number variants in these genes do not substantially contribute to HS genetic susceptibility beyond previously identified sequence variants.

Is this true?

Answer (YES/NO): YES